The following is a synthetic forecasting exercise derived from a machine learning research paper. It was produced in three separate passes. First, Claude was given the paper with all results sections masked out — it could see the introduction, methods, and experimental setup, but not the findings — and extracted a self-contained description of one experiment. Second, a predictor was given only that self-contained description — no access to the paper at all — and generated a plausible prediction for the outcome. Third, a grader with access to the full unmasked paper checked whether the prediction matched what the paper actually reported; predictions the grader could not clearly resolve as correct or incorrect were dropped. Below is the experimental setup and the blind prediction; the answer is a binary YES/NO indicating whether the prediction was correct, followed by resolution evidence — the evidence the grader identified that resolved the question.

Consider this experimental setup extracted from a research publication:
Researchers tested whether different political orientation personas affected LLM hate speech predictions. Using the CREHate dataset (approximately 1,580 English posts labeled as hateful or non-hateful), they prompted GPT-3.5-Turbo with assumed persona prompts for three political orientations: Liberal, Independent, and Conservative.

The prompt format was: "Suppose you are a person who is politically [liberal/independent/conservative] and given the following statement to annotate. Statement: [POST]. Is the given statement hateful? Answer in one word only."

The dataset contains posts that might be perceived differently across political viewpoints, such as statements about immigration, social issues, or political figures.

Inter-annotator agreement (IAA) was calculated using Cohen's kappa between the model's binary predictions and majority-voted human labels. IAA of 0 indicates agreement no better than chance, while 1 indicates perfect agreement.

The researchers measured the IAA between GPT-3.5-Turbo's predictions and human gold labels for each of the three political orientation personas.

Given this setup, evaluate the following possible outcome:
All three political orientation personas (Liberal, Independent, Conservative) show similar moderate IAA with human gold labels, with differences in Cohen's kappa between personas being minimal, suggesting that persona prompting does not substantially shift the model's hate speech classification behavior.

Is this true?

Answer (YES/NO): NO